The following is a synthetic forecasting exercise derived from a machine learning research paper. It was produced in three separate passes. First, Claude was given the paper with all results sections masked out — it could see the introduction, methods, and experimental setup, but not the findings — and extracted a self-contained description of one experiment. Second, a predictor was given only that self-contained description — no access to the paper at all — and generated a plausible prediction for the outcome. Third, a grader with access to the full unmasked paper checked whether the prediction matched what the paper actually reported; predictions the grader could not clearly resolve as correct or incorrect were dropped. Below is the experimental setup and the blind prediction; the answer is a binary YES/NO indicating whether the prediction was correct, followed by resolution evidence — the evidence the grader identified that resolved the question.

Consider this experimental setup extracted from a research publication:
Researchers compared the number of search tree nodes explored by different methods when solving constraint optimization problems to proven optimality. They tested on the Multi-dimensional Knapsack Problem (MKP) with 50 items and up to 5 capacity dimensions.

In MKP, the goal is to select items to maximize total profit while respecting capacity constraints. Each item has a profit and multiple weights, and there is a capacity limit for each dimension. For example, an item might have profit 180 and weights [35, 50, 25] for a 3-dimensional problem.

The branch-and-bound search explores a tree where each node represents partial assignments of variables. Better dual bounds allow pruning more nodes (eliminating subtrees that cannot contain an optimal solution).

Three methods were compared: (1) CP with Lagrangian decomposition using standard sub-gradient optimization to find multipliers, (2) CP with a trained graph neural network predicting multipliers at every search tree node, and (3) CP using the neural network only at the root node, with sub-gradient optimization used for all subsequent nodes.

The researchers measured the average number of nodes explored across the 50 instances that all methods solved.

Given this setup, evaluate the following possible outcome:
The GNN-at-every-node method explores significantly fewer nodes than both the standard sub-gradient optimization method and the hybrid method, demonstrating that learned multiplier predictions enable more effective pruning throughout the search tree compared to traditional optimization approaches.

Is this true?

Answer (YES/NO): NO